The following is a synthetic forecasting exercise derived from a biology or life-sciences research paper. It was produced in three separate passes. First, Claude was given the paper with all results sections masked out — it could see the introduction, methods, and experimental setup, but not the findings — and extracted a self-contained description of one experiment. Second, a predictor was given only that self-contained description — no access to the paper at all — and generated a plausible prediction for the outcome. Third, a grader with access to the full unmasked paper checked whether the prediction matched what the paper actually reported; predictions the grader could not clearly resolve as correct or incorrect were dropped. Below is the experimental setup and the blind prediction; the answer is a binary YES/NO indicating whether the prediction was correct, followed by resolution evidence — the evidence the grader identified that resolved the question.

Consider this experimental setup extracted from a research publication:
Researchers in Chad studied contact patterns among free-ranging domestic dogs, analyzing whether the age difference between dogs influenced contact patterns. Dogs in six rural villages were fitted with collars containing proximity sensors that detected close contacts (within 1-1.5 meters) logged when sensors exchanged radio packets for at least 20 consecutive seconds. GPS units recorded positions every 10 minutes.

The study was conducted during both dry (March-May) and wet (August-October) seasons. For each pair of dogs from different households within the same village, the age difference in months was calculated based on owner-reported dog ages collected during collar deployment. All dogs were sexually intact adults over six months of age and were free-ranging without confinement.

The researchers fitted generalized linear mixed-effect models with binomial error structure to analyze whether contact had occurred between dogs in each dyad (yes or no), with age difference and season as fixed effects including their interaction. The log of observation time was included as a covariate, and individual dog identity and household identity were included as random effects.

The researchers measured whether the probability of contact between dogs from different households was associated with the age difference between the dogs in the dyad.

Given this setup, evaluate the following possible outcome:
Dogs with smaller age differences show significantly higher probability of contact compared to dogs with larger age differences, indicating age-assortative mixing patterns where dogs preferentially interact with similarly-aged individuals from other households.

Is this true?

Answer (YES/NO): NO